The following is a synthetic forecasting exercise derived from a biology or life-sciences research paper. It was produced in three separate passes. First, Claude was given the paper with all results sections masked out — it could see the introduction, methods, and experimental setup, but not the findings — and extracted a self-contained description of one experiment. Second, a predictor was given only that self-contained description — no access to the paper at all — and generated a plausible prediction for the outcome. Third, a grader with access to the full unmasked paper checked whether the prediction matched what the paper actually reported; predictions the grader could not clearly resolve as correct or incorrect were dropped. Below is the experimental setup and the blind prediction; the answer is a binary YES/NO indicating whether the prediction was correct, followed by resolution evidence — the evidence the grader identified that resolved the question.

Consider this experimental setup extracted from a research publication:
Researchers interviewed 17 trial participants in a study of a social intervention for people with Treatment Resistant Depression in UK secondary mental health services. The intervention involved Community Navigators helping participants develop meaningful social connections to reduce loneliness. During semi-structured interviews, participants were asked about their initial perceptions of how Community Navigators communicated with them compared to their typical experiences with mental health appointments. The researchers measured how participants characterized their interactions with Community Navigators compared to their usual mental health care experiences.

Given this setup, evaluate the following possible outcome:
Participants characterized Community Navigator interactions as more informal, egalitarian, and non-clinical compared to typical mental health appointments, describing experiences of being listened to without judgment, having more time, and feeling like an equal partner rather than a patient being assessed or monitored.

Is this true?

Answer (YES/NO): NO